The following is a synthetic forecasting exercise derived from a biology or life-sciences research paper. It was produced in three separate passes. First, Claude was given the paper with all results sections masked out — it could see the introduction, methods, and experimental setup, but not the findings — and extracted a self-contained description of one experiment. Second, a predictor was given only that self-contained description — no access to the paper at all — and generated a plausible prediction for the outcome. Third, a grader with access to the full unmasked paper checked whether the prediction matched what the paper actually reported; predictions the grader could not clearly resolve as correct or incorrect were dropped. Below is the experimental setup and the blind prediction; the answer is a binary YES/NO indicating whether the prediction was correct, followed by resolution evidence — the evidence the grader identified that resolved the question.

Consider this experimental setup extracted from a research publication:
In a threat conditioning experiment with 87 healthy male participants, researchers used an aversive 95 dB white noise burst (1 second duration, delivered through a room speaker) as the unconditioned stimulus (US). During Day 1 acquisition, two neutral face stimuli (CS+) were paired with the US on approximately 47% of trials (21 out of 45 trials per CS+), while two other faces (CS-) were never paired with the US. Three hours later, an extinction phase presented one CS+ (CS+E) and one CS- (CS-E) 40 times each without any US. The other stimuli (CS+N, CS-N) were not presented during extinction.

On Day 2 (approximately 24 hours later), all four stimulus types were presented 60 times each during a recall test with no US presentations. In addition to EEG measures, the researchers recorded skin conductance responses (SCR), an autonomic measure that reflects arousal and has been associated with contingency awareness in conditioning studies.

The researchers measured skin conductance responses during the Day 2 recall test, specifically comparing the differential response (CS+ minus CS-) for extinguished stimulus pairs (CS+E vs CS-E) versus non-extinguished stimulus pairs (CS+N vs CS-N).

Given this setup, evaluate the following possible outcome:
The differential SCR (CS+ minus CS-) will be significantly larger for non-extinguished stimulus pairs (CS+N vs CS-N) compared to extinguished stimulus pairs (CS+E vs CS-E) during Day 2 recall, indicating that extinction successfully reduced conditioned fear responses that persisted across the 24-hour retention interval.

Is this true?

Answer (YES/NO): YES